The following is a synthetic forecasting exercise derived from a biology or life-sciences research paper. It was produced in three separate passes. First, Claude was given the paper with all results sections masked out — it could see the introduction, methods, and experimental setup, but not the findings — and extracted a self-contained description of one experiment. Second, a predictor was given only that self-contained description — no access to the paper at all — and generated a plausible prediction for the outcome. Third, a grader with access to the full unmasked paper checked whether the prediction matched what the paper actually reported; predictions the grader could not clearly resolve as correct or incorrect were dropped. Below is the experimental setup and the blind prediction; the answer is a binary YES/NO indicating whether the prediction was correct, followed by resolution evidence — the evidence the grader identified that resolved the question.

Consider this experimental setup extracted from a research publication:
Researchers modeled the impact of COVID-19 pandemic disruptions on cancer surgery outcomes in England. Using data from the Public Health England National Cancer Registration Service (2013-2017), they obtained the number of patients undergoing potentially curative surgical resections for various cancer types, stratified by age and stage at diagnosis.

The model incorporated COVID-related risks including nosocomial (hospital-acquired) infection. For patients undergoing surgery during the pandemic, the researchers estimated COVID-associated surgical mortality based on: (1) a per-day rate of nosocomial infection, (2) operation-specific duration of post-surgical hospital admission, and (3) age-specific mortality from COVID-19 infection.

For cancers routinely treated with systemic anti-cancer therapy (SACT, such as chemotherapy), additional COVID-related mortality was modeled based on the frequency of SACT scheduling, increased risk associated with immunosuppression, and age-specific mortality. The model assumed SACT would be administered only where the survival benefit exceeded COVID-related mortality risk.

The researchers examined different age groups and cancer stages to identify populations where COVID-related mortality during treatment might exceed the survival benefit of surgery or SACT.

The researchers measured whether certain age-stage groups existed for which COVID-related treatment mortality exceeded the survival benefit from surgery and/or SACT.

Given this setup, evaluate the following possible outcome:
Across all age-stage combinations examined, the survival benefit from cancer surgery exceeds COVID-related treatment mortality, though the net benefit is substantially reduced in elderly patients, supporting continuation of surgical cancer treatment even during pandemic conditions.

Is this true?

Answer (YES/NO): NO